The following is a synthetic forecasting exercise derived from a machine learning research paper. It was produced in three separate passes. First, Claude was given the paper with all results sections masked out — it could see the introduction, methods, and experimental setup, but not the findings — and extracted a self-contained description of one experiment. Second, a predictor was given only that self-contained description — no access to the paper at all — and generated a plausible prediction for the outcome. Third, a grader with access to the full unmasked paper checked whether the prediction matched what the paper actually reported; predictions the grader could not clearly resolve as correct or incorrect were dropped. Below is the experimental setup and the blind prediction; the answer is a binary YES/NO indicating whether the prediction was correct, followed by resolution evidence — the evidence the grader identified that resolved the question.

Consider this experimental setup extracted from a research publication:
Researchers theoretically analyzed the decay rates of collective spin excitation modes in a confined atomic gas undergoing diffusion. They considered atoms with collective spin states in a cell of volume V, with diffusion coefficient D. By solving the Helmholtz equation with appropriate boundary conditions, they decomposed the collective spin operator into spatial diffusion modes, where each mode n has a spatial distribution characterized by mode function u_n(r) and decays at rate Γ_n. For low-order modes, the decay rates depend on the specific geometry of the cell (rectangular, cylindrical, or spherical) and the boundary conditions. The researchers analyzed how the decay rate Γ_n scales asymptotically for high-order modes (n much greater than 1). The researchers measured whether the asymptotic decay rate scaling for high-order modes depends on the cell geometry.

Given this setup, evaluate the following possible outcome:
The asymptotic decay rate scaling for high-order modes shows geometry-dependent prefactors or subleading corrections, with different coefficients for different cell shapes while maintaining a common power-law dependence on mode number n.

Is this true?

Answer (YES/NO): NO